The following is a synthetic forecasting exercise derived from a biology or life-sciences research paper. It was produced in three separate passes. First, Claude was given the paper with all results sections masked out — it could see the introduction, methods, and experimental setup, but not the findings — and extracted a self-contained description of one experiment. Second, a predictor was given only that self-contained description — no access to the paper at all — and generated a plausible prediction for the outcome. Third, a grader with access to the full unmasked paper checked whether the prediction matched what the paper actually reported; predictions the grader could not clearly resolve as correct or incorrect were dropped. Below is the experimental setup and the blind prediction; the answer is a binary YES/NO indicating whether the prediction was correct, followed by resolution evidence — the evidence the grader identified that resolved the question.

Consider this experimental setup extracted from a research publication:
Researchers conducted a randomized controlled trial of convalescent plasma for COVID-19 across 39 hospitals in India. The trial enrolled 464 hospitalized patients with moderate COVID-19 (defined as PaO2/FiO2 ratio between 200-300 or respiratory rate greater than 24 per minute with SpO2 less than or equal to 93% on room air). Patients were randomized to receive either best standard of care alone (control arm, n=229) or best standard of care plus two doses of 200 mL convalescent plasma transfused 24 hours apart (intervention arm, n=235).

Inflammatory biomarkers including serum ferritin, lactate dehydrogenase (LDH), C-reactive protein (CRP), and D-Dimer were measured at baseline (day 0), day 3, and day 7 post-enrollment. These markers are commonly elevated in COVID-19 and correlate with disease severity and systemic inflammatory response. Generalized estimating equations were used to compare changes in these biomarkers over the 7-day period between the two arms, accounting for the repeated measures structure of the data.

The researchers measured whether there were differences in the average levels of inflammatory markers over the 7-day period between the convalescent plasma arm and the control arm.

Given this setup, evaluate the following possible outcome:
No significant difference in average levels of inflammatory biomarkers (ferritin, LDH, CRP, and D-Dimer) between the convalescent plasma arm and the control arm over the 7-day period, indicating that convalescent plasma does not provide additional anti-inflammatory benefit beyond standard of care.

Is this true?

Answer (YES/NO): YES